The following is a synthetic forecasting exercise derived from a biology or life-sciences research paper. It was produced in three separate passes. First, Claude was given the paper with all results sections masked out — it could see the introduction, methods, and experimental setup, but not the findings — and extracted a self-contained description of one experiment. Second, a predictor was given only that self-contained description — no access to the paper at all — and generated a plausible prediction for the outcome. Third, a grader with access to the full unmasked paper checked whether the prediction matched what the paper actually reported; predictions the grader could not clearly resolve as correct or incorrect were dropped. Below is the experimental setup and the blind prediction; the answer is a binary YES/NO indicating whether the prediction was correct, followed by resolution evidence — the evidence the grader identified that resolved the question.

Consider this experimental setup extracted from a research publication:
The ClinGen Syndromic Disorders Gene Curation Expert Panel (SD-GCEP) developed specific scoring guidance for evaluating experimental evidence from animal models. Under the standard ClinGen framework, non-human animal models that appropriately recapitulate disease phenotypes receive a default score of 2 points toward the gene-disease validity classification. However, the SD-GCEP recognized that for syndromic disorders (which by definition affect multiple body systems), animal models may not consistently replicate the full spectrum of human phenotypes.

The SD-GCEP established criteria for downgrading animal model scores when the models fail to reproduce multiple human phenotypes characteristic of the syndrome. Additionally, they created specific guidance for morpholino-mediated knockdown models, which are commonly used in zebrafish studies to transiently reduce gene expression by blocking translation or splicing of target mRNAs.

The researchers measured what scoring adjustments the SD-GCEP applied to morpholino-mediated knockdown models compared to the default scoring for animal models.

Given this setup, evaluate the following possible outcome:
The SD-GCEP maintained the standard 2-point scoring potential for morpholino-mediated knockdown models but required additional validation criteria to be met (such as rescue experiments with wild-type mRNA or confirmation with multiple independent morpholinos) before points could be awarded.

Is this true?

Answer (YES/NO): NO